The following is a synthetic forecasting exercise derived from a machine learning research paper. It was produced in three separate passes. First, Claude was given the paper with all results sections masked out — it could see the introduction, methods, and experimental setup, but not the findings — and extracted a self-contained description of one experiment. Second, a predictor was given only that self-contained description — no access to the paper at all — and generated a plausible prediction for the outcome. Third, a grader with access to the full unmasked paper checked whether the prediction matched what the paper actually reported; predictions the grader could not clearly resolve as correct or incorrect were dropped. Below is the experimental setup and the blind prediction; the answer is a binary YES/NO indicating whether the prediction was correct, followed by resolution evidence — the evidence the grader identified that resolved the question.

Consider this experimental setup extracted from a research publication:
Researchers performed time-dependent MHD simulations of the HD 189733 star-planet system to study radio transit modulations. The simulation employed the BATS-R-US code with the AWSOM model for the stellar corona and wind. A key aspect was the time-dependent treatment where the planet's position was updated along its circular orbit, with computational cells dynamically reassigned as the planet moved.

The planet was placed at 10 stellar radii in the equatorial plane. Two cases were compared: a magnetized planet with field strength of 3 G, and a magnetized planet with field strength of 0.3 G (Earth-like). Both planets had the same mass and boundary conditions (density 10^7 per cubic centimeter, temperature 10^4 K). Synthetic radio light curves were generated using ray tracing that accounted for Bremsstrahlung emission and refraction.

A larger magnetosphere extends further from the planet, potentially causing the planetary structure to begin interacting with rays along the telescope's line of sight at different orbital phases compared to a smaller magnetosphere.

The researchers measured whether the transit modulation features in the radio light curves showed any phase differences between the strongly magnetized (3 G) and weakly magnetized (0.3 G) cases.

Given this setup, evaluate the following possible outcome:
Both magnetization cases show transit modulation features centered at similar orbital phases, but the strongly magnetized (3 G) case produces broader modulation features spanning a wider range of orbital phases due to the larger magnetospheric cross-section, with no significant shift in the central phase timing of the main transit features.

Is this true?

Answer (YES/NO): NO